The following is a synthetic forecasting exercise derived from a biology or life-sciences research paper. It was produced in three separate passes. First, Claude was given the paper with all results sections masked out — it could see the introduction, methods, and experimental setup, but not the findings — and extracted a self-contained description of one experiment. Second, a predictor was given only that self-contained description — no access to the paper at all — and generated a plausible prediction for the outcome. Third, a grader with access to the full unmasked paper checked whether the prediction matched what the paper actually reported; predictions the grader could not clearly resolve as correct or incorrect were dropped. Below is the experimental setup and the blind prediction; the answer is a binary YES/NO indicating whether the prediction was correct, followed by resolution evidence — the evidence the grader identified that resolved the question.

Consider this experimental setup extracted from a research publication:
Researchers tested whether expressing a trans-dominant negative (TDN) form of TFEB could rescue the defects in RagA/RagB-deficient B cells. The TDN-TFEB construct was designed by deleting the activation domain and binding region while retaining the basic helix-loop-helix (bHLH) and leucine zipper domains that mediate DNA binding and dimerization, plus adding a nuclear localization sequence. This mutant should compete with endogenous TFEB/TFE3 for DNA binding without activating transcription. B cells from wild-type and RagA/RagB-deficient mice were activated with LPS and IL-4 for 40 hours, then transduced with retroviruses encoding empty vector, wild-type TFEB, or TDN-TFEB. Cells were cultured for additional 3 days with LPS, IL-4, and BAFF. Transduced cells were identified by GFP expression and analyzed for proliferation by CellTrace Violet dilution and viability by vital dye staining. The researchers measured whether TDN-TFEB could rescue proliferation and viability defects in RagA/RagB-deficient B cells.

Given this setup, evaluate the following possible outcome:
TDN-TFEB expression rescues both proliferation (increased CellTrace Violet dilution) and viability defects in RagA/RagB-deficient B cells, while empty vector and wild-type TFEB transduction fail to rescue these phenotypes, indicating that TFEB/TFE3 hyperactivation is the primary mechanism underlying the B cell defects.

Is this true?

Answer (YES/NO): NO